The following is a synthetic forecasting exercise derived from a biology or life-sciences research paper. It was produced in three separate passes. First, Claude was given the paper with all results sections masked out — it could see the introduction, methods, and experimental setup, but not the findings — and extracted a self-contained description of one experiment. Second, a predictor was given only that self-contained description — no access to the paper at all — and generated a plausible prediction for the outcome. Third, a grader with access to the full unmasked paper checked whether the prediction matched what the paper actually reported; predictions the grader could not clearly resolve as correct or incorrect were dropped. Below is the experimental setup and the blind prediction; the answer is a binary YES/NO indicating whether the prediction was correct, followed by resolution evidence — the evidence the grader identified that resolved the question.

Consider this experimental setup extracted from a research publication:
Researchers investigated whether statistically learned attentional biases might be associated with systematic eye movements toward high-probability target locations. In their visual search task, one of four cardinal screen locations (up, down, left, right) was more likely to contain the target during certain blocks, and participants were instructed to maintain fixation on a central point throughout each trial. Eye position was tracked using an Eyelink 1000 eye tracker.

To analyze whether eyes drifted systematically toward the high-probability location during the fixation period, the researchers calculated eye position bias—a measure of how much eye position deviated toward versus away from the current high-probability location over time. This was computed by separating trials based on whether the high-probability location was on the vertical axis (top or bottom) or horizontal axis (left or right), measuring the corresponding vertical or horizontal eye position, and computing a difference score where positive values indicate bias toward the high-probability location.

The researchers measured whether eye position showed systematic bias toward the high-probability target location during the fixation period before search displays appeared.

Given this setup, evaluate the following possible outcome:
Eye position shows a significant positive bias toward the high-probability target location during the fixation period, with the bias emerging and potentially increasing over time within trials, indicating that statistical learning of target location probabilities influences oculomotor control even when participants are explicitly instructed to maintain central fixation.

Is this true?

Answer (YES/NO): NO